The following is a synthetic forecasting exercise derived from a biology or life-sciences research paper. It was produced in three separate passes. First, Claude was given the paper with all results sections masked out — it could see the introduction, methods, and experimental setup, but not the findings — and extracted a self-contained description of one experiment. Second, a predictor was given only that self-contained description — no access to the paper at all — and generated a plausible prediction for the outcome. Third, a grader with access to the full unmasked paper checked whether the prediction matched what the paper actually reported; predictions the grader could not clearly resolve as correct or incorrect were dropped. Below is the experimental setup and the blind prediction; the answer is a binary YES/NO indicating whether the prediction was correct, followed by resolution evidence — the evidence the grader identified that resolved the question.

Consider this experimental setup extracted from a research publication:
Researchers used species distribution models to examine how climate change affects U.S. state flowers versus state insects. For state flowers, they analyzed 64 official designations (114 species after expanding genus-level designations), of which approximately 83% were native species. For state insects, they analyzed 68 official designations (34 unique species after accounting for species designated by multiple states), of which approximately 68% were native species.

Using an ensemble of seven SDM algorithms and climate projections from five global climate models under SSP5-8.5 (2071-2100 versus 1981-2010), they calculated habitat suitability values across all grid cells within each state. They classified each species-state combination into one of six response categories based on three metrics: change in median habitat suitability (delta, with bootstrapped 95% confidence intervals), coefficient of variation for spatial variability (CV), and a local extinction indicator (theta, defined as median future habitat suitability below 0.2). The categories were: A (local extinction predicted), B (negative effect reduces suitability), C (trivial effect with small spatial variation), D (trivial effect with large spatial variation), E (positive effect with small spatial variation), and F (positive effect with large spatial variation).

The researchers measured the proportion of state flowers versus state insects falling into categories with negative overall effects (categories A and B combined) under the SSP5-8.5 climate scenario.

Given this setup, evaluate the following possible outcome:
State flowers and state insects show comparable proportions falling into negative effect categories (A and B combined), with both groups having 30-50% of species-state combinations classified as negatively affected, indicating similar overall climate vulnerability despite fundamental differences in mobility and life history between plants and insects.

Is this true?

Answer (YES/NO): NO